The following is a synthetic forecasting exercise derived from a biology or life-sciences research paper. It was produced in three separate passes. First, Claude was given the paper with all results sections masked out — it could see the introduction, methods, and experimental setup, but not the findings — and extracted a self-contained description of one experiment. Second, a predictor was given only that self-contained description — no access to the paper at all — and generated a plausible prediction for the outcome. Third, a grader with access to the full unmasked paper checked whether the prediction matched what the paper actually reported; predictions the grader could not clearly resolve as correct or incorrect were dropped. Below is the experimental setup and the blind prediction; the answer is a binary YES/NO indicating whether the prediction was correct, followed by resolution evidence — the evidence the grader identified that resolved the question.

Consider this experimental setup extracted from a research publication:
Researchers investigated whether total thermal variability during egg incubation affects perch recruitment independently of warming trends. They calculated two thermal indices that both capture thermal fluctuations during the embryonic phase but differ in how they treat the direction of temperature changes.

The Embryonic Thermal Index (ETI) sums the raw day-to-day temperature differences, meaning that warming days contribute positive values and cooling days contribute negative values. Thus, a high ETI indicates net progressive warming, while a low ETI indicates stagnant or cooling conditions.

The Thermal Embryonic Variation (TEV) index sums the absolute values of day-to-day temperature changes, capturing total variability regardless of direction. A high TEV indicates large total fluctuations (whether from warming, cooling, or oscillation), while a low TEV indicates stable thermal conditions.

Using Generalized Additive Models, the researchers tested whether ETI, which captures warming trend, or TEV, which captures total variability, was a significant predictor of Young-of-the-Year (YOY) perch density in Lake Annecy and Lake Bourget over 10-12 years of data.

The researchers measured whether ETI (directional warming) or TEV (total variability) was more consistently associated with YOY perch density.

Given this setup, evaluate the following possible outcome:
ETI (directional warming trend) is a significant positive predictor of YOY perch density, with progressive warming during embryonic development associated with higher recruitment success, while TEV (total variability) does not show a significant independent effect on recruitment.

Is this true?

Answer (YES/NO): YES